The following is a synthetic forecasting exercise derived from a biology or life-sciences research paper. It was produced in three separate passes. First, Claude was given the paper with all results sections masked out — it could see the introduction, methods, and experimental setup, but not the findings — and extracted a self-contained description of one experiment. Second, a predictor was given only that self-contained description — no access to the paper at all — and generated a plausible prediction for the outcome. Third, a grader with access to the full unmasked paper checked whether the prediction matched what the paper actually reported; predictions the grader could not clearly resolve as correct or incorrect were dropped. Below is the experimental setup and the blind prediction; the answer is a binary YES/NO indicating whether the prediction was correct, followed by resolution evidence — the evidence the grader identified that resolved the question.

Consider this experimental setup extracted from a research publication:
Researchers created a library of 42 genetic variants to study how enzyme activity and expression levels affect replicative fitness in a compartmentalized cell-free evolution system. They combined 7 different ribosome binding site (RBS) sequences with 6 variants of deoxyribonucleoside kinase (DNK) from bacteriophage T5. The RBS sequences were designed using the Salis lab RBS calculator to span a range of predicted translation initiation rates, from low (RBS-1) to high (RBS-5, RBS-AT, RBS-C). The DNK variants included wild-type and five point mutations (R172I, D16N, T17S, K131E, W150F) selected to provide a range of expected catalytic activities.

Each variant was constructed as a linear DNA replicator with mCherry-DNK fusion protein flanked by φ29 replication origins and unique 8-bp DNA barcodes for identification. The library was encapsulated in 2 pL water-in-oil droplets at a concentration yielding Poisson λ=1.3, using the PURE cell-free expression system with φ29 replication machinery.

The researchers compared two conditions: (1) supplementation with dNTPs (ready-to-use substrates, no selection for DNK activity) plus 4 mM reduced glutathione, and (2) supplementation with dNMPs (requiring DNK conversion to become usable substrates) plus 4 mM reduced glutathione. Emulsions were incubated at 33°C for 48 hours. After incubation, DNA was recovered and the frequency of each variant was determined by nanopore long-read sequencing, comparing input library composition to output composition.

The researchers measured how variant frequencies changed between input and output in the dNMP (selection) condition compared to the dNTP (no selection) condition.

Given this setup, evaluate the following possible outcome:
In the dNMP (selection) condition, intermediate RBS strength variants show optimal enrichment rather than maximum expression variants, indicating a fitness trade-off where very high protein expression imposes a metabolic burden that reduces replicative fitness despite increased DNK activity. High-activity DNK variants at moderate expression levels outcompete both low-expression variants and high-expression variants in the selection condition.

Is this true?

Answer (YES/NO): NO